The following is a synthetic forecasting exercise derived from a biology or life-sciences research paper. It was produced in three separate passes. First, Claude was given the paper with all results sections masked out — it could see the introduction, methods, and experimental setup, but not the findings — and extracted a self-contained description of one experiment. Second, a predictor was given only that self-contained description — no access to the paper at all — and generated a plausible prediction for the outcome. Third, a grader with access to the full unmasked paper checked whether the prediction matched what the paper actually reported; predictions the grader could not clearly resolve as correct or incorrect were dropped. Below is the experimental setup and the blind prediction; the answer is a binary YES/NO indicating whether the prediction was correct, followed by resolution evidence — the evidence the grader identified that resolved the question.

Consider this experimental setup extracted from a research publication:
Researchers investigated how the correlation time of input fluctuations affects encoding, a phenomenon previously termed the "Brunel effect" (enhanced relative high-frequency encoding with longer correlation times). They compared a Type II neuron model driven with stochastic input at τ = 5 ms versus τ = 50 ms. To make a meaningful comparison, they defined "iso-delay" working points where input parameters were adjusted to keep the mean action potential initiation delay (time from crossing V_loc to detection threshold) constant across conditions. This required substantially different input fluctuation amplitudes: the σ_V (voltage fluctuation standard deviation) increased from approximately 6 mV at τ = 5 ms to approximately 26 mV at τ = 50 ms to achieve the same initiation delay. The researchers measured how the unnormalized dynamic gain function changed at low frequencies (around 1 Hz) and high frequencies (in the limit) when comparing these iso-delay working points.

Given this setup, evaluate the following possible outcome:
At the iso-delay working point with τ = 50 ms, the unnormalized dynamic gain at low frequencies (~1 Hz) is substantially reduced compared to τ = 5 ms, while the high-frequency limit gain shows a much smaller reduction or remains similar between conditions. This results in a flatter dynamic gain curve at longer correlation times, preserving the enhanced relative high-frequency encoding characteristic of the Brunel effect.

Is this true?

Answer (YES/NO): YES